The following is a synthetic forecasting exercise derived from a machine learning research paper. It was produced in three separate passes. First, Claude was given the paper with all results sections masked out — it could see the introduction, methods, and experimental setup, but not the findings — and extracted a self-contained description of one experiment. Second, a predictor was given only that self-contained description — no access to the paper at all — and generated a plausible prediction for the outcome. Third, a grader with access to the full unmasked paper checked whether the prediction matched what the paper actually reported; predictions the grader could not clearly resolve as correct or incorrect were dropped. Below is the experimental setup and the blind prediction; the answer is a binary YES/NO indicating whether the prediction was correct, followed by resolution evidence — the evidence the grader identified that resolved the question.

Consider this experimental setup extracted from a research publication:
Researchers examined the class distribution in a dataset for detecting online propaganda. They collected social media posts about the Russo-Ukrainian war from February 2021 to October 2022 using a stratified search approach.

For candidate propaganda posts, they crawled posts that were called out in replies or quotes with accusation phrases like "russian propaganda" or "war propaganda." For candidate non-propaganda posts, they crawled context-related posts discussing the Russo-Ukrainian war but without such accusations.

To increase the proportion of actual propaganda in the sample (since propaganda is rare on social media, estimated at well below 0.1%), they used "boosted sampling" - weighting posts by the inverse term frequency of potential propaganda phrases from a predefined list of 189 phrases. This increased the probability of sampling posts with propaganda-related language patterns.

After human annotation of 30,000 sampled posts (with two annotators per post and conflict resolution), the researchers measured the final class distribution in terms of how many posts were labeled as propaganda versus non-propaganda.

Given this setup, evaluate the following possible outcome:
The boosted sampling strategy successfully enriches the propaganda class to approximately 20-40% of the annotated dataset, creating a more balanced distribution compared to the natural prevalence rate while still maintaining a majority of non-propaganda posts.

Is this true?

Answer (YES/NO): NO